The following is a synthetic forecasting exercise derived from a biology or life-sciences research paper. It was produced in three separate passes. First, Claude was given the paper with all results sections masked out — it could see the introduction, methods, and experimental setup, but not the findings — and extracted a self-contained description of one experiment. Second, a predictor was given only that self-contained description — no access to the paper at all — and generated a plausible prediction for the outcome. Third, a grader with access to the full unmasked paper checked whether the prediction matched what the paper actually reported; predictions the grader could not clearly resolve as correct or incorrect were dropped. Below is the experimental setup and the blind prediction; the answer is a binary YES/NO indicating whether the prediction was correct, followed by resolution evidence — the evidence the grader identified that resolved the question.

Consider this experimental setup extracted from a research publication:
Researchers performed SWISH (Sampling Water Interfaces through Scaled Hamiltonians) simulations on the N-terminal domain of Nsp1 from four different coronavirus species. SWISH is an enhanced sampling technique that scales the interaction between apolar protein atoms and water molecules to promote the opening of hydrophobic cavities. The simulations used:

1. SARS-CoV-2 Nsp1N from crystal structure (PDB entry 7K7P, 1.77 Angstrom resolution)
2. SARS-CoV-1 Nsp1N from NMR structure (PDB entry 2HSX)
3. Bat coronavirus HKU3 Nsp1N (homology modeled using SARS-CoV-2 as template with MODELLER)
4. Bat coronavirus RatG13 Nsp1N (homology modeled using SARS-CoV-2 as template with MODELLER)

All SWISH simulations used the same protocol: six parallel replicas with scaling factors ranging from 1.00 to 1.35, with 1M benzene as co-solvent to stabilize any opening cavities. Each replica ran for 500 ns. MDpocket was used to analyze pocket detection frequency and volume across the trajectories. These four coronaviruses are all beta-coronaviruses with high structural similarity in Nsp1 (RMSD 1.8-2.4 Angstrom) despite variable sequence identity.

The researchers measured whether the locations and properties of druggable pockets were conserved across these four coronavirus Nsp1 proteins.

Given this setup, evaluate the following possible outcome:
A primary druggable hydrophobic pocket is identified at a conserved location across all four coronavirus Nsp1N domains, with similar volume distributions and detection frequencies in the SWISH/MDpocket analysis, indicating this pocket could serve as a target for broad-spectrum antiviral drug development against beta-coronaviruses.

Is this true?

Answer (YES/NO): NO